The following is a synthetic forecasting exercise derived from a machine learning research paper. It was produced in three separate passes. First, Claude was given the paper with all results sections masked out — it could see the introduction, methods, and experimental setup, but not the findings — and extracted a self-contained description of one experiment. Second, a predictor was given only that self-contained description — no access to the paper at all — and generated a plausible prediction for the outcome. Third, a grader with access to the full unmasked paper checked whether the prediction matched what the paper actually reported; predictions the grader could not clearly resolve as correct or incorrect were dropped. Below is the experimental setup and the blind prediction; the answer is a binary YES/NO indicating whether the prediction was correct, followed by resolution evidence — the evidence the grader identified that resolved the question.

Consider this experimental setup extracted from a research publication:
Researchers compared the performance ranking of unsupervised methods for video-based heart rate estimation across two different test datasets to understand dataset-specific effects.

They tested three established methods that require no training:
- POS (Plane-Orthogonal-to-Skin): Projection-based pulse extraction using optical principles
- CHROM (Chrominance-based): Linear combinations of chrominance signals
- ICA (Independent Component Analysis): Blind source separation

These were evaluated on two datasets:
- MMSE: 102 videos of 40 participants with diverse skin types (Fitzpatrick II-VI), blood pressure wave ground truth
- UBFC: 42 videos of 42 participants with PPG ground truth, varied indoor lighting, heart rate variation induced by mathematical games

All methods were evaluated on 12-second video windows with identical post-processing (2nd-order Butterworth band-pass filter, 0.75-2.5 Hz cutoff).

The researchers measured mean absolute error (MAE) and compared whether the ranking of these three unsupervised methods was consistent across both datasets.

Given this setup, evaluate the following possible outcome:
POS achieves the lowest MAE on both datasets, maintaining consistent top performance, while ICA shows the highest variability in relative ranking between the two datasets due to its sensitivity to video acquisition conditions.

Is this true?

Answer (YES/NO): NO